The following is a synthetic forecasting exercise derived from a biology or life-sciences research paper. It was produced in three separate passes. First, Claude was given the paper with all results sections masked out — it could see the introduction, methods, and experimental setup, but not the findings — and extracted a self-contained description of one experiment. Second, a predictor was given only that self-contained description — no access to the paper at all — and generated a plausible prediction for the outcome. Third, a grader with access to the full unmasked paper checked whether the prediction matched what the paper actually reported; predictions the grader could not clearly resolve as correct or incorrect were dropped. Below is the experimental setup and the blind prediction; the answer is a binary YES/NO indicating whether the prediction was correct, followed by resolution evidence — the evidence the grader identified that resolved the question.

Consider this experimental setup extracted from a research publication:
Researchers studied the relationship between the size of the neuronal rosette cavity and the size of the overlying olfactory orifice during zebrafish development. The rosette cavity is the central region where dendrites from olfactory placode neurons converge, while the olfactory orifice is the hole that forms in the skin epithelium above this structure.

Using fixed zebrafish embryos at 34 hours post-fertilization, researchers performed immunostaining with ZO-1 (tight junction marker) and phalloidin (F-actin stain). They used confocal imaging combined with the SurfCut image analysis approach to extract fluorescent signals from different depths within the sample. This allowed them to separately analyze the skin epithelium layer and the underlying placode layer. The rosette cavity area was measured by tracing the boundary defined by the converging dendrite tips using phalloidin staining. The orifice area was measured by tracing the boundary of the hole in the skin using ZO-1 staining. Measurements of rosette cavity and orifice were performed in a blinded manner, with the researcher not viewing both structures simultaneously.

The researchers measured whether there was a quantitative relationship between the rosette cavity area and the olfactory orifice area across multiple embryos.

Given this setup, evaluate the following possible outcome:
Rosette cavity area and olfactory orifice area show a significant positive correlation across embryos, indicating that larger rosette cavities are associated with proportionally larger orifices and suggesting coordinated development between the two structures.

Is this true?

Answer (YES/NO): YES